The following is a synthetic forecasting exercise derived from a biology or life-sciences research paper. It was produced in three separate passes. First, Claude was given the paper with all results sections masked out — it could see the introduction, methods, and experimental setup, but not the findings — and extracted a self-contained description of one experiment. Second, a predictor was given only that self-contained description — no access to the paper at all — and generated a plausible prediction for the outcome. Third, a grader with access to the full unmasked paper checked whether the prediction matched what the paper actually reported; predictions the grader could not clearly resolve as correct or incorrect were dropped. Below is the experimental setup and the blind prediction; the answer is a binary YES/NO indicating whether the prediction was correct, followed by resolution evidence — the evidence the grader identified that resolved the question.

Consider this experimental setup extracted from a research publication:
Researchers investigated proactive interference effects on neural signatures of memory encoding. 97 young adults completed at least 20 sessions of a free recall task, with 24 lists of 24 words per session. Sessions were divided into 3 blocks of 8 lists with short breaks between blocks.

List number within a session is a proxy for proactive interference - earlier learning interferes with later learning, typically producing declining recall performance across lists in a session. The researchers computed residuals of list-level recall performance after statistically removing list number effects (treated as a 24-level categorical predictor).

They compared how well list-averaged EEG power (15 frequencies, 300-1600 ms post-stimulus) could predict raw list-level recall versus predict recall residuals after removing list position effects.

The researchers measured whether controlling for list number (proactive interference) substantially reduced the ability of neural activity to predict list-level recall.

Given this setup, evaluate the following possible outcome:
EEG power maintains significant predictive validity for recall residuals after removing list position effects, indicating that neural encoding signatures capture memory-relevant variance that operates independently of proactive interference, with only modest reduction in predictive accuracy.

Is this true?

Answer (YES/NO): YES